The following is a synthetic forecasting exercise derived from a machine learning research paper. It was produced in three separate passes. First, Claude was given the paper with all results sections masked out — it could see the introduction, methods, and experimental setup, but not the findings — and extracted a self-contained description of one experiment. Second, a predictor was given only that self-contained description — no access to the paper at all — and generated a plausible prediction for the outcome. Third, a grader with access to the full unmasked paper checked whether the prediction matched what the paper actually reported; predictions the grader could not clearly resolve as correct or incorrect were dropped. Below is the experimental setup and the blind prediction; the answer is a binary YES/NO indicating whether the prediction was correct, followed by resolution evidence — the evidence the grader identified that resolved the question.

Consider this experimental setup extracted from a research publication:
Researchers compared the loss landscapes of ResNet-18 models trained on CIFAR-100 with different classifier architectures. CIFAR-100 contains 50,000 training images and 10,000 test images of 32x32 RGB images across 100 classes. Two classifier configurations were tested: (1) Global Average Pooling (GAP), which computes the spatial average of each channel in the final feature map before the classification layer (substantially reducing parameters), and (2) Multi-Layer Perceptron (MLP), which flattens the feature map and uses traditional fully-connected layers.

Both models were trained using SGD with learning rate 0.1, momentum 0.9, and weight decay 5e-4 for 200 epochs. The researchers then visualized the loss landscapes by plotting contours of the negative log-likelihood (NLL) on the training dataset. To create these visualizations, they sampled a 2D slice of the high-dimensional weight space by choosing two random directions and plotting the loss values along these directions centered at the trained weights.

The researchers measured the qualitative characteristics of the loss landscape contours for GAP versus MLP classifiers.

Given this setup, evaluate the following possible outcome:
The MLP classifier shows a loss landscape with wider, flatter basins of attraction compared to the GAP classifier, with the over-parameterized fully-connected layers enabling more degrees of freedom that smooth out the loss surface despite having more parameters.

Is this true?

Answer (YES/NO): NO